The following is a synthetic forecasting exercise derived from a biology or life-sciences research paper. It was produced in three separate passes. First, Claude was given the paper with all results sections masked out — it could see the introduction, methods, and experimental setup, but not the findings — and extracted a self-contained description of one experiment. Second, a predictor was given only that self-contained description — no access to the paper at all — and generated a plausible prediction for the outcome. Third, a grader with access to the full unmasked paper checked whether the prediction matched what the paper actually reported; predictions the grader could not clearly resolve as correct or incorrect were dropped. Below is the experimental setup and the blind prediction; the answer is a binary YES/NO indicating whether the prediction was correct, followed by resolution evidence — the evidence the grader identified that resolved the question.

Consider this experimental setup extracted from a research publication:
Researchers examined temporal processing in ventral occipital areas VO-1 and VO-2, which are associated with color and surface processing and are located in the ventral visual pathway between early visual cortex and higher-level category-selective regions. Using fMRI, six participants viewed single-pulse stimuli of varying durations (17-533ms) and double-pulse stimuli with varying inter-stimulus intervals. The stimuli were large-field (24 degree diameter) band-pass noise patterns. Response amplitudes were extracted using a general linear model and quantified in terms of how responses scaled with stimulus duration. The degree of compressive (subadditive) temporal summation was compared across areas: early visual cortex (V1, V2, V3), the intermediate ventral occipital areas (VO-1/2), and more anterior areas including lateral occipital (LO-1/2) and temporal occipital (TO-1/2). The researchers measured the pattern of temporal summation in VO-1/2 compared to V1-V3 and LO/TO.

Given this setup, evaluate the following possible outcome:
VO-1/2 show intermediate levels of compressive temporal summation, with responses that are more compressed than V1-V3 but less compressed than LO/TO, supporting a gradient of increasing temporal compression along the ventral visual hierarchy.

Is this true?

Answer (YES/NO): NO